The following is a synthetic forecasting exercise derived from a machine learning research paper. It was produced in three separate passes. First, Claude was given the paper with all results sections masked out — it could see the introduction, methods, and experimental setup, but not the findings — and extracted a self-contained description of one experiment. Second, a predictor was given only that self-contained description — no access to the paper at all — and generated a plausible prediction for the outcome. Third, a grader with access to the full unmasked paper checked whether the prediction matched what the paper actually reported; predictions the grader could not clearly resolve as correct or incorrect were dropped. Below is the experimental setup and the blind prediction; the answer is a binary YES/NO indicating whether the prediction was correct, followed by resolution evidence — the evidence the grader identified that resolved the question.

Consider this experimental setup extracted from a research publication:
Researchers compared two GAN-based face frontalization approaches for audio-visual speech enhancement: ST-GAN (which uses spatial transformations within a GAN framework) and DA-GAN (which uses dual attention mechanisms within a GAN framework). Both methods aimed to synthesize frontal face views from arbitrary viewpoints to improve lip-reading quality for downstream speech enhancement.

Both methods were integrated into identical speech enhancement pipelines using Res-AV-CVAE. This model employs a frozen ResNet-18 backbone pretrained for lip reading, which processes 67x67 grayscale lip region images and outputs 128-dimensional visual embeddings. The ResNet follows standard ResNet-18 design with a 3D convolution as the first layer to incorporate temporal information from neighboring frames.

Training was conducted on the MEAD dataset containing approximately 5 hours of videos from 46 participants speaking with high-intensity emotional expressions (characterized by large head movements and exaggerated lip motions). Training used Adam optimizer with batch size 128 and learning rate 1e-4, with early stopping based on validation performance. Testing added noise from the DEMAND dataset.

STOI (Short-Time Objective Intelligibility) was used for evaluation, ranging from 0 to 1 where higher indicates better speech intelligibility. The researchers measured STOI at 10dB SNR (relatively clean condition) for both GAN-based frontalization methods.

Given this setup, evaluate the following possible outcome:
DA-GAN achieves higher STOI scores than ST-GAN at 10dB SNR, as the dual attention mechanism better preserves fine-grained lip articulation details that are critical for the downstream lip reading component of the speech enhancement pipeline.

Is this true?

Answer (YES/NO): NO